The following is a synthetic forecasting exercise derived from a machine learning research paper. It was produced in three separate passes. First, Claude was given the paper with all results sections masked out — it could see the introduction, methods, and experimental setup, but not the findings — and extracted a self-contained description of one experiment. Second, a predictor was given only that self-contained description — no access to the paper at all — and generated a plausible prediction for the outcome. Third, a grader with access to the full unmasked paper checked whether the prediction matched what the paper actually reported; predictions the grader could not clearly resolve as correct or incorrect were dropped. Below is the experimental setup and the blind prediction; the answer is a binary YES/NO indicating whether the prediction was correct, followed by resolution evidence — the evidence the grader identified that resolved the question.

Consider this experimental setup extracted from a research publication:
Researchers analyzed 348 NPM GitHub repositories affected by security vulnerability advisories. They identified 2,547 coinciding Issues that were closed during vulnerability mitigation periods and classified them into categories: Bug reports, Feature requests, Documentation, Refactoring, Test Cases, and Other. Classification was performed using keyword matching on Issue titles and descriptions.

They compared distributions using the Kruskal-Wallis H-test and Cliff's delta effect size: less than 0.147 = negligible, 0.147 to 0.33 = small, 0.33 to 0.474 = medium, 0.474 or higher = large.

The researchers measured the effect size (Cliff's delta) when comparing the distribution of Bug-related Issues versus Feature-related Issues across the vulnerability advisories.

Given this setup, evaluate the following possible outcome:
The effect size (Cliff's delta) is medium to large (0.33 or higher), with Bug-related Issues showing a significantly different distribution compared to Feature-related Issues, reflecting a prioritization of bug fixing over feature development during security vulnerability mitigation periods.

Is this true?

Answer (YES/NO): NO